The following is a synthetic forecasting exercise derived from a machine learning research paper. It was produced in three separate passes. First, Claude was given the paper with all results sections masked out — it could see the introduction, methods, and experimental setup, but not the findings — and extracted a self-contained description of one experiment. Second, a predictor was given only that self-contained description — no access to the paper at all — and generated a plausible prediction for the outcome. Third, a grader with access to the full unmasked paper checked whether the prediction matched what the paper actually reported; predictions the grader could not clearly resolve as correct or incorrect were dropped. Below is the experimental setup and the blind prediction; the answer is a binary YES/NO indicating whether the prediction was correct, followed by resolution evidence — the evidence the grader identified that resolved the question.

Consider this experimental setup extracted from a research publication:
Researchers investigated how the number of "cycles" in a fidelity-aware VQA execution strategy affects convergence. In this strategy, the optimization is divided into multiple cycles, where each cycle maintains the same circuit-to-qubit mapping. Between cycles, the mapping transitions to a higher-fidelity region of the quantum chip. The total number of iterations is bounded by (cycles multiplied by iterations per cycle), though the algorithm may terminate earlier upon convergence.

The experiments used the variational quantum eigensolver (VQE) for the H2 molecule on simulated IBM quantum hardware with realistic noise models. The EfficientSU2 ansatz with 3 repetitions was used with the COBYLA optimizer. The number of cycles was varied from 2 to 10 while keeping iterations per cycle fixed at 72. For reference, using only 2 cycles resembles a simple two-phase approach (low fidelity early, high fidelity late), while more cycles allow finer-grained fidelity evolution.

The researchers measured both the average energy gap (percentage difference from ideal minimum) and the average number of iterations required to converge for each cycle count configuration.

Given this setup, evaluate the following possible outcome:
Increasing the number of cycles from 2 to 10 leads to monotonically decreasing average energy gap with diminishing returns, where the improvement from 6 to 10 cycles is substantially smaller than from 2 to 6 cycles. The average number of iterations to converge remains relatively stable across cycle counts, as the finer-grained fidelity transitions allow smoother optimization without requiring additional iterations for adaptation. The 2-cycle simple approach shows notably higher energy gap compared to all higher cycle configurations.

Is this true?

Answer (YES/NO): NO